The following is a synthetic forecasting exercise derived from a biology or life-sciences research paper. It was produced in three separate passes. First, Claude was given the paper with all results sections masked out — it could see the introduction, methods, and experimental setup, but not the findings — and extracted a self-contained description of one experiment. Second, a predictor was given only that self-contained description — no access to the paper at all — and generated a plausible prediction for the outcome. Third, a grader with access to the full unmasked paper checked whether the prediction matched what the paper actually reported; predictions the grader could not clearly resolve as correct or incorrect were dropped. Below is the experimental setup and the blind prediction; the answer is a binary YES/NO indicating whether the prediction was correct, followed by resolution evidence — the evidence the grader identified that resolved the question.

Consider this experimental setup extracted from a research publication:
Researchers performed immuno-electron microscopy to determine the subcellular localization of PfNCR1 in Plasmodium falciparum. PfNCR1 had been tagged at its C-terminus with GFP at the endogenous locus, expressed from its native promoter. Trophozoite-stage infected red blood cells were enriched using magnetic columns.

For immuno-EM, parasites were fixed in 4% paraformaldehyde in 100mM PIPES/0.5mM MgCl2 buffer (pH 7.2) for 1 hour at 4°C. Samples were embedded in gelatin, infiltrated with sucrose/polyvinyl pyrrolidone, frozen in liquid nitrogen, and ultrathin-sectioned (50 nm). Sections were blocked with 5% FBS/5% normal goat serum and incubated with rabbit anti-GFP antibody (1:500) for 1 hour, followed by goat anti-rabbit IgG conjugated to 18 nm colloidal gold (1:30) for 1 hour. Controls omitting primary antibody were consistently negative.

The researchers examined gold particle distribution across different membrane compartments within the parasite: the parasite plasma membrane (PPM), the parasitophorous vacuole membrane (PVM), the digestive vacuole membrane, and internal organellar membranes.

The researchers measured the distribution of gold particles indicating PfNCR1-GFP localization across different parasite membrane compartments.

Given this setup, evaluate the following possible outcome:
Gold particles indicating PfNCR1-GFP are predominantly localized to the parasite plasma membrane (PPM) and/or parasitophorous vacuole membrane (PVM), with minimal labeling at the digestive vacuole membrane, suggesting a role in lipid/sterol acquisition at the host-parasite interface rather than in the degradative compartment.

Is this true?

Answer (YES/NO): YES